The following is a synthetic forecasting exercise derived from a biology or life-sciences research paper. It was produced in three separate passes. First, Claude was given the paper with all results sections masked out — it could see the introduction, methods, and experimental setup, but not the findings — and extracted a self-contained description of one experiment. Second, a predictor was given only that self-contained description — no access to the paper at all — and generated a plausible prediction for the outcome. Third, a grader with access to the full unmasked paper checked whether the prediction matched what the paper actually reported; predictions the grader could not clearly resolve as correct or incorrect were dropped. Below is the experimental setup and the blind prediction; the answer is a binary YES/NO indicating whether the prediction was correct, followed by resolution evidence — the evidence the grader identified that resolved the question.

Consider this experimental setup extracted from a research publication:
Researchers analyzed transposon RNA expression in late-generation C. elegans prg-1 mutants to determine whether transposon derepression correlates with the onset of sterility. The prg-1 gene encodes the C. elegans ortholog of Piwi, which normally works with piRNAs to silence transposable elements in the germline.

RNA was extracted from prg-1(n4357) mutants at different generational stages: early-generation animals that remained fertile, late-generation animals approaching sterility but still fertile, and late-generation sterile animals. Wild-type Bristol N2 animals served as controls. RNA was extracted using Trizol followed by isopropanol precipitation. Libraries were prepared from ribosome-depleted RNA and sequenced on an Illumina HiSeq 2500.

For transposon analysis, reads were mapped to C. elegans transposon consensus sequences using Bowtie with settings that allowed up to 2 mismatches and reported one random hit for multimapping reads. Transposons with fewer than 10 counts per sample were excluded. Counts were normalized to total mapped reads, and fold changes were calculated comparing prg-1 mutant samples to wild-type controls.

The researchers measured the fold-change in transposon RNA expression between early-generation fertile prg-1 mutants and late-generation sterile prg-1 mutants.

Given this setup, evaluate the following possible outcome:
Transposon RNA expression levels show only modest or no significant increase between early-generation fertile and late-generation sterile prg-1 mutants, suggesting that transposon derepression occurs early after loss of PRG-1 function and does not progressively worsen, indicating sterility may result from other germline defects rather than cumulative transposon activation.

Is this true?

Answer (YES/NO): YES